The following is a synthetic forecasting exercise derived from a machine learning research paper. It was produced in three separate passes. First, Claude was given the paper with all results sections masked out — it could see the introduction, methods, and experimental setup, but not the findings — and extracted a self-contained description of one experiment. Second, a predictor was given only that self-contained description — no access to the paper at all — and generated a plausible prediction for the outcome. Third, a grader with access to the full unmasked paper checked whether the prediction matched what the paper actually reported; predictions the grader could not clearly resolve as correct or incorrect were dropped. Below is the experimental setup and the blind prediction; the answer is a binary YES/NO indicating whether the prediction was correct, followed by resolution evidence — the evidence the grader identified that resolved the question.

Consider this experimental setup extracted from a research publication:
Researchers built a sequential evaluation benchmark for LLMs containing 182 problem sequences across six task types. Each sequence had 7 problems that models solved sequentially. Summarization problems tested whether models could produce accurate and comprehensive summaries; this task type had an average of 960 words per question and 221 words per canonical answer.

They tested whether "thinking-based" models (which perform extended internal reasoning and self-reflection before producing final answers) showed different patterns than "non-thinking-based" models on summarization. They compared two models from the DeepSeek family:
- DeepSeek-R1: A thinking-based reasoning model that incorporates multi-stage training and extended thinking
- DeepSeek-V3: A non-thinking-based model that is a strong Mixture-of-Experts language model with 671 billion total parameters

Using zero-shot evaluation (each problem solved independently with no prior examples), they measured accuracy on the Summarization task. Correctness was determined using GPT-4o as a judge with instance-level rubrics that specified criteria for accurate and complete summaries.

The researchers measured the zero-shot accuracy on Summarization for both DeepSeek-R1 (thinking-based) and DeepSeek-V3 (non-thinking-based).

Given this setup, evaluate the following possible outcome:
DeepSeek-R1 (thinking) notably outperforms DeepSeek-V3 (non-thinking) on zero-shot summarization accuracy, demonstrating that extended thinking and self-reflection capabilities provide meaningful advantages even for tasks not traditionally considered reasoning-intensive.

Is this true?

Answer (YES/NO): YES